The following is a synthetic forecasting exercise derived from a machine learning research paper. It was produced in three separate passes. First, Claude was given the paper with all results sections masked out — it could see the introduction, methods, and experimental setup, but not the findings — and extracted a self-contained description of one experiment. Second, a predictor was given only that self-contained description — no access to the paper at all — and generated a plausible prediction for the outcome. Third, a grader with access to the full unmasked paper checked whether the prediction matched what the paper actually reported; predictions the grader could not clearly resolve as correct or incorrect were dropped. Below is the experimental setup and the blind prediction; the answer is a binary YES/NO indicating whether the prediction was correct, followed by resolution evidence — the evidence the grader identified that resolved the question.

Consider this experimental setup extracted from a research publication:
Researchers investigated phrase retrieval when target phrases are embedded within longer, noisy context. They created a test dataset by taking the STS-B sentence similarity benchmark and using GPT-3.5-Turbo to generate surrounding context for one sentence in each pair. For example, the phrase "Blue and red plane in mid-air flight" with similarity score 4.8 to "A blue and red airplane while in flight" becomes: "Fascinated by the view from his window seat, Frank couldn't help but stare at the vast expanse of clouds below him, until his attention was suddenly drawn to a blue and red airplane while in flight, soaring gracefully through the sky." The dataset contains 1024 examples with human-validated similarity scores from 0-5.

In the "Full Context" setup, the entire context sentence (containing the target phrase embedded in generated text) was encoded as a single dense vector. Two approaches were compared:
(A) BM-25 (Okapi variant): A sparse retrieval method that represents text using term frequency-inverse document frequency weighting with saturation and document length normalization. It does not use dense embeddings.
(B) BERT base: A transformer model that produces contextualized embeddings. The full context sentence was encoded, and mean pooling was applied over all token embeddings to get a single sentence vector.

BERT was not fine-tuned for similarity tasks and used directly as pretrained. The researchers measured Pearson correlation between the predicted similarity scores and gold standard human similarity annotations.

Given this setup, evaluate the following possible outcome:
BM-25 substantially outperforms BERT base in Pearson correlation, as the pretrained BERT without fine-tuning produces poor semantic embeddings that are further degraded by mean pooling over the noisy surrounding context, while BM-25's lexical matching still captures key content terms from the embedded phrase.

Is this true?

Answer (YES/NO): NO